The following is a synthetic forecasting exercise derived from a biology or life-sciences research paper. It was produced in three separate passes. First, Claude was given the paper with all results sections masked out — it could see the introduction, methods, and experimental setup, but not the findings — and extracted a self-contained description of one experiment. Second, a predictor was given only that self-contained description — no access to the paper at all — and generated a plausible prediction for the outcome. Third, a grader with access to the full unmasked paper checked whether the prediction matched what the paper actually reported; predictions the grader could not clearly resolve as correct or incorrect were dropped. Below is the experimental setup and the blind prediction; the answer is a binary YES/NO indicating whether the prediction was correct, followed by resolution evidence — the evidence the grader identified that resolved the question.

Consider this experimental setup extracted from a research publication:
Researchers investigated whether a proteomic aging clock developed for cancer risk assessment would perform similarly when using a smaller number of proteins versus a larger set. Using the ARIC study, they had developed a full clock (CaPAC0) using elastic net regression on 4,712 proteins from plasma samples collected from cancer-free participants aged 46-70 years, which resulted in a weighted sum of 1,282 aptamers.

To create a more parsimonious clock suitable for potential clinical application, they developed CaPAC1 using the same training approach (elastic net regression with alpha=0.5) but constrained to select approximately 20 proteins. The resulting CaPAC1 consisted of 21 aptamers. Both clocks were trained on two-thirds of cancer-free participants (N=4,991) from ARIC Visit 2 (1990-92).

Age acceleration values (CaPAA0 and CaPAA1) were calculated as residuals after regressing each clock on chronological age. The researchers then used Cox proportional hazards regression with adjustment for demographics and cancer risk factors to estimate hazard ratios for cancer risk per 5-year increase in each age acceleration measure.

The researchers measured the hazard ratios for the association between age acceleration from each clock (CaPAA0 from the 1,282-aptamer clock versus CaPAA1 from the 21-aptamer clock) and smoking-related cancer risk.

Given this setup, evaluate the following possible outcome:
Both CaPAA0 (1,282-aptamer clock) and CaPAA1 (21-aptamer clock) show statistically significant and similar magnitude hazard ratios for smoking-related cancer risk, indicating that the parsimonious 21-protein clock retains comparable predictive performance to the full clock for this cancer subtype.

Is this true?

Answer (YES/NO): NO